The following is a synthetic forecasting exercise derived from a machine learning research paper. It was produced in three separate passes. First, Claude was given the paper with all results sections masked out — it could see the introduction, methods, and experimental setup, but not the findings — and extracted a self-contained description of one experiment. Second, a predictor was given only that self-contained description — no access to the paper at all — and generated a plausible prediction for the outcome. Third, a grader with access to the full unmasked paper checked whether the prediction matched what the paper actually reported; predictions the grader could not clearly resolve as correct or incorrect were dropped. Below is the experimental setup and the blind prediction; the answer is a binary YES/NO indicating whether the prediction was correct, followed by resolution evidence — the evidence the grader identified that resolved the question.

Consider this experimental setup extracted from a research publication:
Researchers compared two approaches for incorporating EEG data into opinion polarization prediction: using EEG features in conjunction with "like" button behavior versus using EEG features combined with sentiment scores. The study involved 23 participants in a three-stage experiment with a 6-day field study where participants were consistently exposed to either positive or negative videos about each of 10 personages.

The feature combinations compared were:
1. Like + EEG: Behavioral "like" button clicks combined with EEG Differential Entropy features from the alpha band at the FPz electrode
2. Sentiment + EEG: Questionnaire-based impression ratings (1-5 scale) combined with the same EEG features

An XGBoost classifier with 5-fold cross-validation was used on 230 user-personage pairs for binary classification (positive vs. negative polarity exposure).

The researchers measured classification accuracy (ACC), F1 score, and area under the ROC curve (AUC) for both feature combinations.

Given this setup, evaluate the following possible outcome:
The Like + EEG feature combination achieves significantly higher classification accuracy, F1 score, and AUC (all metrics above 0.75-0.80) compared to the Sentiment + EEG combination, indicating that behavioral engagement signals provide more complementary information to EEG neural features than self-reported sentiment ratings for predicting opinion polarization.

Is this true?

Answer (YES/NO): NO